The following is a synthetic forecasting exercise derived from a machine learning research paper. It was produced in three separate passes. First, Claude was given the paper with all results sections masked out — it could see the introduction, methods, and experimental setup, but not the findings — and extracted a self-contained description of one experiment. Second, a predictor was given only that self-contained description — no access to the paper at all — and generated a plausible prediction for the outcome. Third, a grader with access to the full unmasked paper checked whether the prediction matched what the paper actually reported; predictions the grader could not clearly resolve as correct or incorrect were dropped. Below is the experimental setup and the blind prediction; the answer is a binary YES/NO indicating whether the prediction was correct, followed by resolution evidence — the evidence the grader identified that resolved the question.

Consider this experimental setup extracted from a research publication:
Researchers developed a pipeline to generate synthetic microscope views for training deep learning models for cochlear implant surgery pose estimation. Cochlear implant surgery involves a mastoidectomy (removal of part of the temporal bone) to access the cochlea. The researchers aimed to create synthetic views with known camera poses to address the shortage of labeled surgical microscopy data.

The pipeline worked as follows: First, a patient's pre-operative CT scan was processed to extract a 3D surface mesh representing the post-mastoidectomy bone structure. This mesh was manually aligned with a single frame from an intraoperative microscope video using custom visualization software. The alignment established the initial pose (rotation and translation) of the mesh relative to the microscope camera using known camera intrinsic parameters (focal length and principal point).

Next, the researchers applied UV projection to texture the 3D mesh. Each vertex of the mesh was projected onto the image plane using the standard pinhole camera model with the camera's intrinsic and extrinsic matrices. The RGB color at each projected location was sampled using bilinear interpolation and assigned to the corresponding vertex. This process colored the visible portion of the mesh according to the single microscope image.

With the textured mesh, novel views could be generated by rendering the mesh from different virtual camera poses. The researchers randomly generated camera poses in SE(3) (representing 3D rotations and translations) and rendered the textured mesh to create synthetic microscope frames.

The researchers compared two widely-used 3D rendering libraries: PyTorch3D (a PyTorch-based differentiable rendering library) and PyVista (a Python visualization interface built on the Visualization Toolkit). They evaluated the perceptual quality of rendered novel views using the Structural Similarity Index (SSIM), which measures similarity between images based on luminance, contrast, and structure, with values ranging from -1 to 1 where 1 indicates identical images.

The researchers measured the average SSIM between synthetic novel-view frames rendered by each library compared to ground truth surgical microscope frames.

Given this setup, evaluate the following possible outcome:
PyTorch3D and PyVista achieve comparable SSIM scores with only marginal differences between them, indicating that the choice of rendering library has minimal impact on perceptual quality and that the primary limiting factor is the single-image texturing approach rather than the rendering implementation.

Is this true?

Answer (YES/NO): NO